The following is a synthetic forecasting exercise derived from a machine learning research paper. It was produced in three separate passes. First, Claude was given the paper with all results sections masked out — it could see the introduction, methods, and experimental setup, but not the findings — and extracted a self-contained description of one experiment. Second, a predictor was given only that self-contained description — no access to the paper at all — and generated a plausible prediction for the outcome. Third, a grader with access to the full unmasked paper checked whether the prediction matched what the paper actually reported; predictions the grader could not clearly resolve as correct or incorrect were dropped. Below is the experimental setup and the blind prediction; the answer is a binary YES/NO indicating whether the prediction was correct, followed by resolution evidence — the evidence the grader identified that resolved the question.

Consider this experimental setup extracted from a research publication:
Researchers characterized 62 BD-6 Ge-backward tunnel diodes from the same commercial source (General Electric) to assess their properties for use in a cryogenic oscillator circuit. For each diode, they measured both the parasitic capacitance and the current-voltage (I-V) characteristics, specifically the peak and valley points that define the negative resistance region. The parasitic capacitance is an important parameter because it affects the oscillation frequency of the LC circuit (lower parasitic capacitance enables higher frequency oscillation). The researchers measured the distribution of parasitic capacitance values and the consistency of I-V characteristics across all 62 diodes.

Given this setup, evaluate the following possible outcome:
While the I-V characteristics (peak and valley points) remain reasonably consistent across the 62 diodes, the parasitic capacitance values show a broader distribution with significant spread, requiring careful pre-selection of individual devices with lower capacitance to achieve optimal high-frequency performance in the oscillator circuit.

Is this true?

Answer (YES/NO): YES